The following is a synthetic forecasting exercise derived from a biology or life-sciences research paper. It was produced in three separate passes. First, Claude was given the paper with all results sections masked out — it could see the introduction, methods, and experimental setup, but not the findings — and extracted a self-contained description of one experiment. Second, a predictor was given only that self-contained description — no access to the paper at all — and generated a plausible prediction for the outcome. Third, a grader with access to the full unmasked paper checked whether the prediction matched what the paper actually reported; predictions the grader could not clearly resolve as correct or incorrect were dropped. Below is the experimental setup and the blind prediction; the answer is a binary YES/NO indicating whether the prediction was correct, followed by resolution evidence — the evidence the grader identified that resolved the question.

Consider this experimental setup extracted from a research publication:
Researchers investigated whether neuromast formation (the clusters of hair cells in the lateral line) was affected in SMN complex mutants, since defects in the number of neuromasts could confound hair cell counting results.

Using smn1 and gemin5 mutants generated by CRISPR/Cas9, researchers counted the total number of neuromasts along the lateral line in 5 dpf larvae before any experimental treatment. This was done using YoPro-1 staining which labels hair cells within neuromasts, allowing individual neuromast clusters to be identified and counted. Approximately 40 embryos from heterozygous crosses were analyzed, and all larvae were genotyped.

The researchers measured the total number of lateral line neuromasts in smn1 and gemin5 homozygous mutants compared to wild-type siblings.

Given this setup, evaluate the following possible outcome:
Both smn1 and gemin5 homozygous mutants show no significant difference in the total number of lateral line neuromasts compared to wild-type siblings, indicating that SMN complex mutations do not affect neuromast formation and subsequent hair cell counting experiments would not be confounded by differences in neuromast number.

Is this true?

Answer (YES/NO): YES